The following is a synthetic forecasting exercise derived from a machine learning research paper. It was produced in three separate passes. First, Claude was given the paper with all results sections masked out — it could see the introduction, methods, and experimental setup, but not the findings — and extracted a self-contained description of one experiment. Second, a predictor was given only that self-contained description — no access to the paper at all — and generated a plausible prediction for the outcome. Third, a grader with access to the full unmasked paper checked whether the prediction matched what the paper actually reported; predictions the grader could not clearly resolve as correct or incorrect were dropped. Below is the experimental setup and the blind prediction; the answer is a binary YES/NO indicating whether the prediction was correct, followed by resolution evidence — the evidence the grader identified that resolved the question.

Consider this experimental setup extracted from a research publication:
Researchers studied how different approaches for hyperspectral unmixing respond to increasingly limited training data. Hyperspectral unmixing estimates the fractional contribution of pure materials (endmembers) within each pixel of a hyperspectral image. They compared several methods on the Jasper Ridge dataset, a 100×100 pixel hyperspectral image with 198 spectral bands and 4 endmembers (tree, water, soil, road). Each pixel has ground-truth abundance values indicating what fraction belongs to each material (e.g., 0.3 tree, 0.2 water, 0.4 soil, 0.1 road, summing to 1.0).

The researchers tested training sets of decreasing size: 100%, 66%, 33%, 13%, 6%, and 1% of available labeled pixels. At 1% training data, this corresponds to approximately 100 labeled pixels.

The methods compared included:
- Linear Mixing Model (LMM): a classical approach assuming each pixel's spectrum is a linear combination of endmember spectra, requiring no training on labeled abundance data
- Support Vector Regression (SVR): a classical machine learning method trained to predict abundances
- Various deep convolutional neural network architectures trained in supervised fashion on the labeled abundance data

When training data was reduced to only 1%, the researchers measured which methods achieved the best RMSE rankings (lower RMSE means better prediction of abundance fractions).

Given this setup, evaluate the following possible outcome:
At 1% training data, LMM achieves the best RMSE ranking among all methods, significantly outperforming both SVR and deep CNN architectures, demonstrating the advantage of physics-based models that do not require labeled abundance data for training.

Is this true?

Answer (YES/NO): NO